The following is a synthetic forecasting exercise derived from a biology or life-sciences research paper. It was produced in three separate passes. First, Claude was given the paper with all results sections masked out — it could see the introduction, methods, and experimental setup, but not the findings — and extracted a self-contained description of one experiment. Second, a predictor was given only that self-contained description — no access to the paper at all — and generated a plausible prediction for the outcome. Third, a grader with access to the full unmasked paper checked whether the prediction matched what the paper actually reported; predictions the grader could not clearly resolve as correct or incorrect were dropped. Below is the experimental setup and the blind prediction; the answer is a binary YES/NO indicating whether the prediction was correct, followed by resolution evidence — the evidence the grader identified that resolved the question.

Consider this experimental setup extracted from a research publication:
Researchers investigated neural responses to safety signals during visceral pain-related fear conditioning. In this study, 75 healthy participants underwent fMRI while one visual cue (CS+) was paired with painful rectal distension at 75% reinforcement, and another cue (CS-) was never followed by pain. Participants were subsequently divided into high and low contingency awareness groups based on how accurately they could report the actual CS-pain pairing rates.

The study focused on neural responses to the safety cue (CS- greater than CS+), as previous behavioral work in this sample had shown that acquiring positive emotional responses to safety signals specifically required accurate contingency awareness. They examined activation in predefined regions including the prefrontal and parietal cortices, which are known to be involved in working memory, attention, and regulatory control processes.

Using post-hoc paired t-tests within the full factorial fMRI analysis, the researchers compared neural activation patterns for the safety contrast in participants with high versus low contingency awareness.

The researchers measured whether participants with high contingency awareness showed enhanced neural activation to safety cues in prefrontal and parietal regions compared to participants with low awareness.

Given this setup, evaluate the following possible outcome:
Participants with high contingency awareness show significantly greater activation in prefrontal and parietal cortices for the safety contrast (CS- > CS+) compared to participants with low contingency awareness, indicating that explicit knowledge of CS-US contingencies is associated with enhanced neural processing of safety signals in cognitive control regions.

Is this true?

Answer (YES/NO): NO